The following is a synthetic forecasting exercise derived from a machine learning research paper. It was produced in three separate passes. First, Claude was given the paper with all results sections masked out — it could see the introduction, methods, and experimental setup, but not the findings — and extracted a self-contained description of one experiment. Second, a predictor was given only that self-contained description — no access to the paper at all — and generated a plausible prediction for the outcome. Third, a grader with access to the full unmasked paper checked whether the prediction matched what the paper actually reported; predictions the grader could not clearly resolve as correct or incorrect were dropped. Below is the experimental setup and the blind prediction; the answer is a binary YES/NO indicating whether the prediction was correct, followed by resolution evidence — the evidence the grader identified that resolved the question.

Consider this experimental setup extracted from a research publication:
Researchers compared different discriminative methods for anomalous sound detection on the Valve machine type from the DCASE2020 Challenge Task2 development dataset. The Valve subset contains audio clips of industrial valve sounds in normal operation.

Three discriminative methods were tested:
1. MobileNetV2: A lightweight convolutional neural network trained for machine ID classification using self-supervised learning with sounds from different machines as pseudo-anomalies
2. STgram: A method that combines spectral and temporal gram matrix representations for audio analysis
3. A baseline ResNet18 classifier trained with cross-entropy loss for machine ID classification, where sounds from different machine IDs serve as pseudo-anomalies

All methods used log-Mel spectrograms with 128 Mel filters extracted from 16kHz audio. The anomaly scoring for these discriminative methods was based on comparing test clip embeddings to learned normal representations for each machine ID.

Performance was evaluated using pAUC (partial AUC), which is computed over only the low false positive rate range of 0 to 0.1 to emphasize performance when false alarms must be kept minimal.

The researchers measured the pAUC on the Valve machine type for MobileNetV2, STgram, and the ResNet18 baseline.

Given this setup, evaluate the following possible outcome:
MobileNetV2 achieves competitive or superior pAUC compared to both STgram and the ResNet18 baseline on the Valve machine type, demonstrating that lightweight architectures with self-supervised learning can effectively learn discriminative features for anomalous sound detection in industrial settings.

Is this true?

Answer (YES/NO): NO